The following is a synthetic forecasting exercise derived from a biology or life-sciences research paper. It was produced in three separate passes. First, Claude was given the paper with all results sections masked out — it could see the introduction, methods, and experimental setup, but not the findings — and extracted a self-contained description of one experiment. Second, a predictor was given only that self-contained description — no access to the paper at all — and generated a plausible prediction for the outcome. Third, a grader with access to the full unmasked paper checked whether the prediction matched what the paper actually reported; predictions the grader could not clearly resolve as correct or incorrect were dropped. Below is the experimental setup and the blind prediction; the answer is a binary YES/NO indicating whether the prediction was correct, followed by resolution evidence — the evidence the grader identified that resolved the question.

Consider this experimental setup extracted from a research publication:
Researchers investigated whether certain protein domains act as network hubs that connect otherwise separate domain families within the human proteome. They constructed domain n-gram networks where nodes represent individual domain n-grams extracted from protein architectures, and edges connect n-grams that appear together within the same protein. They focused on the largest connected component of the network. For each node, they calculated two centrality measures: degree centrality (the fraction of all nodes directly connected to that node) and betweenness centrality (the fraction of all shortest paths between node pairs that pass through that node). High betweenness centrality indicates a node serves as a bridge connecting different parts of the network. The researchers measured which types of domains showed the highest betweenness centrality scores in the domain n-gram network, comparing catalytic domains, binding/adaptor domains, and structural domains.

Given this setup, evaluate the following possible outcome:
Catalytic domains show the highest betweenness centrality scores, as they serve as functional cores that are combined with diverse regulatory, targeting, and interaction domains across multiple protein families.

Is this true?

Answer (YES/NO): NO